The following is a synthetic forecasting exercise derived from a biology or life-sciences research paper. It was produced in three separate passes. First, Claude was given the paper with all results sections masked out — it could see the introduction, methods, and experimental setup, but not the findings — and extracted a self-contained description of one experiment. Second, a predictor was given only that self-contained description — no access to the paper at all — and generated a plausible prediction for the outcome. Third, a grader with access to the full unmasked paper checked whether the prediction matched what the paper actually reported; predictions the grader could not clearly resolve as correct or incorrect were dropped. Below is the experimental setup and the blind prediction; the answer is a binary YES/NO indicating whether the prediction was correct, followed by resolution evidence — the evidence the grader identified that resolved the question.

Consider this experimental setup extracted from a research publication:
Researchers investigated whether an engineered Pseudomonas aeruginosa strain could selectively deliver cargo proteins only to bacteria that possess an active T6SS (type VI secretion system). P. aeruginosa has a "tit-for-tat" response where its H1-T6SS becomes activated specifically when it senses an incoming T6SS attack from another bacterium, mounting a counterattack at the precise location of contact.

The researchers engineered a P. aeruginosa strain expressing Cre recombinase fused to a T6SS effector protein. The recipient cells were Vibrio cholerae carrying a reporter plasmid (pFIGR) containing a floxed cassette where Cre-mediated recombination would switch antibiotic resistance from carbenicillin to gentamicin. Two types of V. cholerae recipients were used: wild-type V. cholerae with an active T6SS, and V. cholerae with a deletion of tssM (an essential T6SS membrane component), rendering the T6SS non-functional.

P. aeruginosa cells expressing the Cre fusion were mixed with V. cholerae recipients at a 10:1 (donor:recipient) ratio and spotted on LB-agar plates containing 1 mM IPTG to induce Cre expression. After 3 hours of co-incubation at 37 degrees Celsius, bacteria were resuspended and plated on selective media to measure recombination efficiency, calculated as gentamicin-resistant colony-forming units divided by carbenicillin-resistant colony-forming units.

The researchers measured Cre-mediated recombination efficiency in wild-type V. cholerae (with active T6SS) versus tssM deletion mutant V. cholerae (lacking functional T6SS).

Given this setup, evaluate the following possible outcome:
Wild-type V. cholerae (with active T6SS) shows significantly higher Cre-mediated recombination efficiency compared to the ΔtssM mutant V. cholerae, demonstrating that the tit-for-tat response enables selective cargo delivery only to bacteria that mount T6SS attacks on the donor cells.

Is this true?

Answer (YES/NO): YES